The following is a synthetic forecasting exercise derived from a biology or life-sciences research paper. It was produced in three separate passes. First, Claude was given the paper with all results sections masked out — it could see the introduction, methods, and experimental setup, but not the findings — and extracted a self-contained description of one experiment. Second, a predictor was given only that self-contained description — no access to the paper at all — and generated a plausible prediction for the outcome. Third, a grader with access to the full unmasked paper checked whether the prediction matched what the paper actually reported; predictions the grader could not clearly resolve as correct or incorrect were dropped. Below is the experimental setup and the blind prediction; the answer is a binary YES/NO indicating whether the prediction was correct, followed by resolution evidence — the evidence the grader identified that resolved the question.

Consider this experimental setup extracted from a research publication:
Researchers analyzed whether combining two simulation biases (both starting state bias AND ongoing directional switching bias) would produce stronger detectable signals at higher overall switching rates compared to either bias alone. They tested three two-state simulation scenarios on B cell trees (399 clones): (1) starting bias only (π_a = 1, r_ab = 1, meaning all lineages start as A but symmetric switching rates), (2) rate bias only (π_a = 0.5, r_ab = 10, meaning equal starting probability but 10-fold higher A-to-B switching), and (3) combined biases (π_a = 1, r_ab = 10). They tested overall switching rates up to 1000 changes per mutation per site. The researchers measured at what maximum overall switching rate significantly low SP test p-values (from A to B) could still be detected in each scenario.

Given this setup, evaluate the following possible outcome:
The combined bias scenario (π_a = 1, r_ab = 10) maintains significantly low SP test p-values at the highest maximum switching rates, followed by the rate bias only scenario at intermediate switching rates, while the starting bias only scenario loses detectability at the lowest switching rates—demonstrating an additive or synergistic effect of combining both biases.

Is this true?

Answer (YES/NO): YES